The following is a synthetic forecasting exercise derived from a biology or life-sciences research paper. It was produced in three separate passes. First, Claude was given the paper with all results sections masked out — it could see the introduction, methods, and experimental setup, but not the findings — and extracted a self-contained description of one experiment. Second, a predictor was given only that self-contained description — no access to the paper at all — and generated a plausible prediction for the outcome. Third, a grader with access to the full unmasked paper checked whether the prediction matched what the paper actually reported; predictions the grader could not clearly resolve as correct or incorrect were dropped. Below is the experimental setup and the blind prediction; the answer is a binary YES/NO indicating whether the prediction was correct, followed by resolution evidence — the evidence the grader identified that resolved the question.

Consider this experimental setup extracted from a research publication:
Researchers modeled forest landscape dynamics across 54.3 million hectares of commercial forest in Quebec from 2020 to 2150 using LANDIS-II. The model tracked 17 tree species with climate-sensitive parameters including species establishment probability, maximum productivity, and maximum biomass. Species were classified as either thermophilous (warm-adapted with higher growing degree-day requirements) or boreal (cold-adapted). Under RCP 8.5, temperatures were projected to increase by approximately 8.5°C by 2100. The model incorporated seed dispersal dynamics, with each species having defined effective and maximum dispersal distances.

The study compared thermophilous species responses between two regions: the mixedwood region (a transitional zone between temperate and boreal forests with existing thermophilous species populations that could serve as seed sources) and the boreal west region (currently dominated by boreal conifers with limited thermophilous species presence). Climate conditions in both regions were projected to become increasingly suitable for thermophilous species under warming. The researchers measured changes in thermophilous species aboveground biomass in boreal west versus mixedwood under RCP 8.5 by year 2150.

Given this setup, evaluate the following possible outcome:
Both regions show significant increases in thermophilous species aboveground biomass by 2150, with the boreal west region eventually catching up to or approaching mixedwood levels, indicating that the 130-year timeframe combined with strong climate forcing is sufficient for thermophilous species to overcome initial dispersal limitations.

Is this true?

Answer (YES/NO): NO